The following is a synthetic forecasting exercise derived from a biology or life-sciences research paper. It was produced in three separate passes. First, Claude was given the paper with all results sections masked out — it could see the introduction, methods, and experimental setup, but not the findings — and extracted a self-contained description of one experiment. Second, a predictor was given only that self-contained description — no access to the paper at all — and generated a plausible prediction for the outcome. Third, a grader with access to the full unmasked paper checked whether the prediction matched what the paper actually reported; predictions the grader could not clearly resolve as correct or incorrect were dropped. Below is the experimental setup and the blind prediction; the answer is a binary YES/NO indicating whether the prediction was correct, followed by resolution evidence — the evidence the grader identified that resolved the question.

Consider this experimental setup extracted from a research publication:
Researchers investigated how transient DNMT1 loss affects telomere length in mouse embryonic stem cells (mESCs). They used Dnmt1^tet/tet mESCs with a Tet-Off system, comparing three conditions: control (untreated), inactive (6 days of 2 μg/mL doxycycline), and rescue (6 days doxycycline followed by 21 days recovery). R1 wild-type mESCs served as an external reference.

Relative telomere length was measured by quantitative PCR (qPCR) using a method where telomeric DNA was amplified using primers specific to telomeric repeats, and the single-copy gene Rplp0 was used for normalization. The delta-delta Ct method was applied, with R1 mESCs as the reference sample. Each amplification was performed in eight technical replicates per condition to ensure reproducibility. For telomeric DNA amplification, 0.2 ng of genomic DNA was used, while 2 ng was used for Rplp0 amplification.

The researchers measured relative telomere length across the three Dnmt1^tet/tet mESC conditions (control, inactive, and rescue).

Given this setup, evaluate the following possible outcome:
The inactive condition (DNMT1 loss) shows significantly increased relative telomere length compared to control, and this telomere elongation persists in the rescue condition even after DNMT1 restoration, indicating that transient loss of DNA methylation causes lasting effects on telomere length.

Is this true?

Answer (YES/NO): NO